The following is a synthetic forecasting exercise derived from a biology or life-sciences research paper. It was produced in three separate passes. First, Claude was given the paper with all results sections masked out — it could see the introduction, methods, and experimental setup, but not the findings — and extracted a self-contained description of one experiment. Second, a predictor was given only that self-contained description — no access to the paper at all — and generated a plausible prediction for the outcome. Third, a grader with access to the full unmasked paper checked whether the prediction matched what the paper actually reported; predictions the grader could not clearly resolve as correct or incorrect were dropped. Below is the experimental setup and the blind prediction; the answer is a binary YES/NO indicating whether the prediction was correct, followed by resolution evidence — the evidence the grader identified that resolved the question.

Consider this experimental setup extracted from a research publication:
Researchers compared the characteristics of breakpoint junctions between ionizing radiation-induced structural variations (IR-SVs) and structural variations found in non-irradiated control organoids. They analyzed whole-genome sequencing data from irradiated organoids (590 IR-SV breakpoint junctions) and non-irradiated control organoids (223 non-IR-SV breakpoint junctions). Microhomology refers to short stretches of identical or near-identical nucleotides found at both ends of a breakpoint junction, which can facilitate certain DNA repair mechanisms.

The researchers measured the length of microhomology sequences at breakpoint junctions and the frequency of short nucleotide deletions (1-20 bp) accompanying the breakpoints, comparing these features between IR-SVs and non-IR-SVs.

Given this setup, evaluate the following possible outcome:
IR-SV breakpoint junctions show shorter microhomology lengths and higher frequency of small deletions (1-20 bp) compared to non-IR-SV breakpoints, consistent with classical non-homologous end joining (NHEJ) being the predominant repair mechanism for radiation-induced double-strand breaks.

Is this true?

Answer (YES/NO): YES